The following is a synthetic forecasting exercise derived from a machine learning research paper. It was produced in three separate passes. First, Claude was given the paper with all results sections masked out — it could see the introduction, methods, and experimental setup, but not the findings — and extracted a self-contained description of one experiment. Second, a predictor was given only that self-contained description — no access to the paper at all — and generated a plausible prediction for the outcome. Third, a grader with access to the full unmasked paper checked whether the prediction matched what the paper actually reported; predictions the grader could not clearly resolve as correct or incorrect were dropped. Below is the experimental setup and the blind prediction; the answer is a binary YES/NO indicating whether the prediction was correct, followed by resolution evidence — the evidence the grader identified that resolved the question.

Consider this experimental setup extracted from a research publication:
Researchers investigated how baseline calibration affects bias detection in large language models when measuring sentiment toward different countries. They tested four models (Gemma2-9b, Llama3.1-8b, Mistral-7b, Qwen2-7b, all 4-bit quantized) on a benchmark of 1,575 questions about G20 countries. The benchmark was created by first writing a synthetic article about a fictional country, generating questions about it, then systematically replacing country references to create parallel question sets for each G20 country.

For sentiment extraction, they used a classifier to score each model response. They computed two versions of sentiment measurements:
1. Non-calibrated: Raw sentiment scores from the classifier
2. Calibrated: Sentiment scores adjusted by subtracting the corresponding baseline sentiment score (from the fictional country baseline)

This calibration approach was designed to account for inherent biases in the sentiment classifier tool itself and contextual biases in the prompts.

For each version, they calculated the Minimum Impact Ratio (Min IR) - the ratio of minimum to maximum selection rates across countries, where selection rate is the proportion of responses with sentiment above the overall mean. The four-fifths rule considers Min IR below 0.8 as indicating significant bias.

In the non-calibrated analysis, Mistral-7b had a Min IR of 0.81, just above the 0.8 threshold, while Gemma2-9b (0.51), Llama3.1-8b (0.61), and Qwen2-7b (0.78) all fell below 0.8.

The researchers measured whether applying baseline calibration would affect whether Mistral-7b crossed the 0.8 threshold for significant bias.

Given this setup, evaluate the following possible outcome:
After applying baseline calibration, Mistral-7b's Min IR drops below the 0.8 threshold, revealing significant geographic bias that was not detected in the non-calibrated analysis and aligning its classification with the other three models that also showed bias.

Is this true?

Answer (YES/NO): YES